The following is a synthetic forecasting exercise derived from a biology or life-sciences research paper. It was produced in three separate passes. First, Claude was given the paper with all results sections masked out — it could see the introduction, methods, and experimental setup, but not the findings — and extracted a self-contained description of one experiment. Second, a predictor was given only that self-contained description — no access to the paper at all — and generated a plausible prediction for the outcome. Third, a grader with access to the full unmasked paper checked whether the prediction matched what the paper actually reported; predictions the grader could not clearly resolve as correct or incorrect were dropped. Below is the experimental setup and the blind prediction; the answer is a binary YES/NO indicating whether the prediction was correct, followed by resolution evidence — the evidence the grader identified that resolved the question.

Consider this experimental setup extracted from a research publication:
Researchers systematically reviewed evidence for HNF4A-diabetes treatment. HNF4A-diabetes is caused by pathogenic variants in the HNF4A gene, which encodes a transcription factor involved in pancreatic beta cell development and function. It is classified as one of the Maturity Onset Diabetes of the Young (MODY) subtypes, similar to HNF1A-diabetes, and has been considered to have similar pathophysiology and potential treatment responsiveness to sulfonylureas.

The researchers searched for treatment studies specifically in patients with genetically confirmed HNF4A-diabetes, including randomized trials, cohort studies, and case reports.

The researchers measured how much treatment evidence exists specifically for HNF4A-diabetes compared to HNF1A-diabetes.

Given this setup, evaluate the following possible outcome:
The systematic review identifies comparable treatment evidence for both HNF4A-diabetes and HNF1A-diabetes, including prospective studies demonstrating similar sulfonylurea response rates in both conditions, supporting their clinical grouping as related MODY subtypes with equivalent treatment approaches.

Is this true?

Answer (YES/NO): NO